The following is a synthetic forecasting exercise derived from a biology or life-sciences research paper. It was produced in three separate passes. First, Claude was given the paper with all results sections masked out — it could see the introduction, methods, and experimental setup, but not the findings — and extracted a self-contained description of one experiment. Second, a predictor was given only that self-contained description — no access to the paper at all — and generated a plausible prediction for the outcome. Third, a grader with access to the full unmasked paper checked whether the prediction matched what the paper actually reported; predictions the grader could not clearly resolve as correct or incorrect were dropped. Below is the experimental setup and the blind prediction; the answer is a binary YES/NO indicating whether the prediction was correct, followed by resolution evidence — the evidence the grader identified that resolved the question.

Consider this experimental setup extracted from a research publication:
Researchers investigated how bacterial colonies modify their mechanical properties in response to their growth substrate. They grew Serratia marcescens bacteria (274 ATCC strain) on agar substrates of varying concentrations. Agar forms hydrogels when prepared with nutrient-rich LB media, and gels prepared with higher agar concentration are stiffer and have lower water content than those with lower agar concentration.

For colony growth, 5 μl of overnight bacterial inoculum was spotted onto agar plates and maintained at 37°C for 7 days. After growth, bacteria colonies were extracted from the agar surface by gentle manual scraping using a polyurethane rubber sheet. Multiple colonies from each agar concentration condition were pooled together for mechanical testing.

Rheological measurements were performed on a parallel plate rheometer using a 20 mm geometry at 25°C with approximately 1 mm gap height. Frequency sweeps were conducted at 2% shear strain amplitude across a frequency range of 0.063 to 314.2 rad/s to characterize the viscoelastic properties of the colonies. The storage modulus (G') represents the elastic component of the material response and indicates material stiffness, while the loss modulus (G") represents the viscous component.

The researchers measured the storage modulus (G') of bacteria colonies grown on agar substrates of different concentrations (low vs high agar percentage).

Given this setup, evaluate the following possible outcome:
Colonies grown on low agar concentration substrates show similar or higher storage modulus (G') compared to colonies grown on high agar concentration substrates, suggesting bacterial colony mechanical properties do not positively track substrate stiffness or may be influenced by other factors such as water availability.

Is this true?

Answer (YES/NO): NO